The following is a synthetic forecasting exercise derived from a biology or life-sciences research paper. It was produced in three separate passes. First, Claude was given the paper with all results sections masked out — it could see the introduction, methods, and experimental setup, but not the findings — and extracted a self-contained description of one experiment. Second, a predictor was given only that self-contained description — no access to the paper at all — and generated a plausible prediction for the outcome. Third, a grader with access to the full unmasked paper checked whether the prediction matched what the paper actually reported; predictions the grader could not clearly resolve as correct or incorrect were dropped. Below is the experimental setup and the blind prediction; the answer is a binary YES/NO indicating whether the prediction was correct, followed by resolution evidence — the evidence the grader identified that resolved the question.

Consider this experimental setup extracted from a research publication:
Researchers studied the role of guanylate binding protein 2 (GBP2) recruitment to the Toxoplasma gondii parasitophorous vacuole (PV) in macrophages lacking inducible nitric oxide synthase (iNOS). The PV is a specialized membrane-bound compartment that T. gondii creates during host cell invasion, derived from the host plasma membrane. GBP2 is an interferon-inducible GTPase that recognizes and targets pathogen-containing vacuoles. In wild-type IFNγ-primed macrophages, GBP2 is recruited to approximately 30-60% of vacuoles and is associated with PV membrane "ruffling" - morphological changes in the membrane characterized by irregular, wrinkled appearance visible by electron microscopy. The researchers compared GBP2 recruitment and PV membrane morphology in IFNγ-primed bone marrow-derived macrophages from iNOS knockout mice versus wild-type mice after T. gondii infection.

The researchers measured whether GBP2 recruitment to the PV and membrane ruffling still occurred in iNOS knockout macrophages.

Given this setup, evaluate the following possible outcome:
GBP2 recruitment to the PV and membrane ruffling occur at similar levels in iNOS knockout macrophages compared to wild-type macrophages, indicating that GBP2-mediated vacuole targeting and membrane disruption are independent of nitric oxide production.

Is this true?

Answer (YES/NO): YES